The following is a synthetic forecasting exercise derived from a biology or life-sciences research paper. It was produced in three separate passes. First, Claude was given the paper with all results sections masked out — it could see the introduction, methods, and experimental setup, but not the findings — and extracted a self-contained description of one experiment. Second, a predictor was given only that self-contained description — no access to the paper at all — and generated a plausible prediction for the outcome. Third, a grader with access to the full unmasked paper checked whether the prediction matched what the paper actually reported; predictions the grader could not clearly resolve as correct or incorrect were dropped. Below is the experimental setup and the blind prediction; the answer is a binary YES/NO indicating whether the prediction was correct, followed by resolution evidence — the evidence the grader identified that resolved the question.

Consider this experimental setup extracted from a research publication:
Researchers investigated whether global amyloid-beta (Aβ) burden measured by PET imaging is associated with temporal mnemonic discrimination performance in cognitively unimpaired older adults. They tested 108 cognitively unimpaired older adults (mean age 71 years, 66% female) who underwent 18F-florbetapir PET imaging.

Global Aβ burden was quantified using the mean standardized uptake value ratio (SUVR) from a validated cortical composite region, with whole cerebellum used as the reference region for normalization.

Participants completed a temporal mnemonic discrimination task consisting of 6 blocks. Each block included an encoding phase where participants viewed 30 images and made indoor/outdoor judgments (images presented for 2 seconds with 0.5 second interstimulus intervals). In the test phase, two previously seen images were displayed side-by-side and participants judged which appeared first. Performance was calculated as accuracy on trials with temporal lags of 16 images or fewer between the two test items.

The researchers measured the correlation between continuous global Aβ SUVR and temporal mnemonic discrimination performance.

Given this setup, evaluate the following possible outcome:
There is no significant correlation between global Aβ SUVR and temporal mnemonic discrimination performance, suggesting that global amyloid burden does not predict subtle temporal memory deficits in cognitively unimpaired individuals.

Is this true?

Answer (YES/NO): NO